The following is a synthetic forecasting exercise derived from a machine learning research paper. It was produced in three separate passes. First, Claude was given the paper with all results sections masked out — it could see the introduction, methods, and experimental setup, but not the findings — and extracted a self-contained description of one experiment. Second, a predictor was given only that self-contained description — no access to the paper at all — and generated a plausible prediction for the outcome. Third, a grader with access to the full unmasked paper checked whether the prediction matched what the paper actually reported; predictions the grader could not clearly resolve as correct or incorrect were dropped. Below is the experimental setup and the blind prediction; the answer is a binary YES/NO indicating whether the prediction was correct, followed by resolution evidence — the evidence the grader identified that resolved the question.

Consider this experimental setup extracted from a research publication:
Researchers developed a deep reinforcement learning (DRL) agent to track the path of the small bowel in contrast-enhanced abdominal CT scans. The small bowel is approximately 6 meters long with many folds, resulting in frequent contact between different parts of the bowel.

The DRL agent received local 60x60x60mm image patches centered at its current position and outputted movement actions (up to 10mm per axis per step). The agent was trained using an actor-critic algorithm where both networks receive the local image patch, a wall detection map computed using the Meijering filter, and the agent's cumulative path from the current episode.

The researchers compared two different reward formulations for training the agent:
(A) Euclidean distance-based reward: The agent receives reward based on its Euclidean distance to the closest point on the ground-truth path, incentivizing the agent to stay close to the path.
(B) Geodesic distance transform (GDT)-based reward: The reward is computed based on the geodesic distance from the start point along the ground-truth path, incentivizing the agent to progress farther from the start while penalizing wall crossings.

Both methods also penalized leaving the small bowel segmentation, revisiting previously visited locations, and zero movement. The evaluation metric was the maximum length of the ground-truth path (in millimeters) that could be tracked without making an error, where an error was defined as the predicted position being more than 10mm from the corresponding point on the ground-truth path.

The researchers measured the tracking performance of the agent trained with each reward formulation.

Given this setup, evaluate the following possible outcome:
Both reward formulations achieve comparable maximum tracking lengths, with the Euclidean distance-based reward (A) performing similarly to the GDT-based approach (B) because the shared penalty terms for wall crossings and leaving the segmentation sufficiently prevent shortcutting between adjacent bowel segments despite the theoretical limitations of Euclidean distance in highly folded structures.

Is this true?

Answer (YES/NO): NO